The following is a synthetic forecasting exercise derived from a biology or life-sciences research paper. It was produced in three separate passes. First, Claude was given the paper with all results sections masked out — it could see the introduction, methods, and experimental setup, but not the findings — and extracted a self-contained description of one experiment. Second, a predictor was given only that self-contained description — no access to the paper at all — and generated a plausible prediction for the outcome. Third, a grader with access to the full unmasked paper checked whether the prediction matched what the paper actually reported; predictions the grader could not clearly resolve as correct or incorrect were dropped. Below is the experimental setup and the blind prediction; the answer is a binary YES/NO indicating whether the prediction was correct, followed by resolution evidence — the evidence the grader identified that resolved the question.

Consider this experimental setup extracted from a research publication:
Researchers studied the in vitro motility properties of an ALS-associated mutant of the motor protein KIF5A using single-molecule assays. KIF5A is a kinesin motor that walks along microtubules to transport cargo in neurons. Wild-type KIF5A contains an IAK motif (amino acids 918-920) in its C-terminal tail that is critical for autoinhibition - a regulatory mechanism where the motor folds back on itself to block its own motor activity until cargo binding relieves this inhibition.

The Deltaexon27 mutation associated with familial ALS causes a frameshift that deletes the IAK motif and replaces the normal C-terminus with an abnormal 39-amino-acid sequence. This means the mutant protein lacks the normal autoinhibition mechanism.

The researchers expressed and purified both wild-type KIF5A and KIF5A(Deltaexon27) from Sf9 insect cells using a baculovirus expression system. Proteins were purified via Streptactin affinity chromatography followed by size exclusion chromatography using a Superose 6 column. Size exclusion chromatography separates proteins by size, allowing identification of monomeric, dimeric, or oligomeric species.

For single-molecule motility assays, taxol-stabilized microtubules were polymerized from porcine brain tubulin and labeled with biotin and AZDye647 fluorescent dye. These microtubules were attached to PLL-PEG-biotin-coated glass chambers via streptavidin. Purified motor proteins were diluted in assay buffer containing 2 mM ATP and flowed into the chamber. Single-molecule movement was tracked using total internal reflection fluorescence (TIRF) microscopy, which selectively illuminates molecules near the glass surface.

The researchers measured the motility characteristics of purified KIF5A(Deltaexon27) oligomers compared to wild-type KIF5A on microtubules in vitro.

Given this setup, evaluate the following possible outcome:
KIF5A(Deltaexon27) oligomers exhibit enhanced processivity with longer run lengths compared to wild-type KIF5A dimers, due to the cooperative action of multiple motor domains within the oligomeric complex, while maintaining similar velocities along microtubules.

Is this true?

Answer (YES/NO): NO